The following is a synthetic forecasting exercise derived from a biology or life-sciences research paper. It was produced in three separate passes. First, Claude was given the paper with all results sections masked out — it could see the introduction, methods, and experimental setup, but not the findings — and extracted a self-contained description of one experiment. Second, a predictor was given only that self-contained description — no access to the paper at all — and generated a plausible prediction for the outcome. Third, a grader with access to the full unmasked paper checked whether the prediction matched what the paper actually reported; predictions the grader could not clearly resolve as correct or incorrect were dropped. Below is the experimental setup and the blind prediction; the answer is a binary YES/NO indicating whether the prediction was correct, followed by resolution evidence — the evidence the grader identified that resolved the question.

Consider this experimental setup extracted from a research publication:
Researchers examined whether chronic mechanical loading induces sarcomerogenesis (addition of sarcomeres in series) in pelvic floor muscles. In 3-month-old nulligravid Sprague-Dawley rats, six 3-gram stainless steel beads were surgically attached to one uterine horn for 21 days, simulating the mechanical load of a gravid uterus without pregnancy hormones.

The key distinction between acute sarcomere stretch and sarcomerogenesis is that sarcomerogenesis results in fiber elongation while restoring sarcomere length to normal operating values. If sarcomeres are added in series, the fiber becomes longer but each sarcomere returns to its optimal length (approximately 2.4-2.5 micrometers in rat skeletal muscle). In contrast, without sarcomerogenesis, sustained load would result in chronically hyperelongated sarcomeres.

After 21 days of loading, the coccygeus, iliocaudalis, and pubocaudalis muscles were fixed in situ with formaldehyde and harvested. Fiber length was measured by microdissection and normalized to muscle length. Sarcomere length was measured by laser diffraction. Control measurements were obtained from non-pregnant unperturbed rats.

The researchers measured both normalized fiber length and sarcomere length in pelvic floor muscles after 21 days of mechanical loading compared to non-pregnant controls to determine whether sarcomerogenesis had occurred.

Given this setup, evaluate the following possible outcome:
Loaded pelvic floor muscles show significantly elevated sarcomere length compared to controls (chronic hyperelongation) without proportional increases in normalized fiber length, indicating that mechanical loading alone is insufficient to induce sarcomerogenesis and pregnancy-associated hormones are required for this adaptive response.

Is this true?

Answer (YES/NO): NO